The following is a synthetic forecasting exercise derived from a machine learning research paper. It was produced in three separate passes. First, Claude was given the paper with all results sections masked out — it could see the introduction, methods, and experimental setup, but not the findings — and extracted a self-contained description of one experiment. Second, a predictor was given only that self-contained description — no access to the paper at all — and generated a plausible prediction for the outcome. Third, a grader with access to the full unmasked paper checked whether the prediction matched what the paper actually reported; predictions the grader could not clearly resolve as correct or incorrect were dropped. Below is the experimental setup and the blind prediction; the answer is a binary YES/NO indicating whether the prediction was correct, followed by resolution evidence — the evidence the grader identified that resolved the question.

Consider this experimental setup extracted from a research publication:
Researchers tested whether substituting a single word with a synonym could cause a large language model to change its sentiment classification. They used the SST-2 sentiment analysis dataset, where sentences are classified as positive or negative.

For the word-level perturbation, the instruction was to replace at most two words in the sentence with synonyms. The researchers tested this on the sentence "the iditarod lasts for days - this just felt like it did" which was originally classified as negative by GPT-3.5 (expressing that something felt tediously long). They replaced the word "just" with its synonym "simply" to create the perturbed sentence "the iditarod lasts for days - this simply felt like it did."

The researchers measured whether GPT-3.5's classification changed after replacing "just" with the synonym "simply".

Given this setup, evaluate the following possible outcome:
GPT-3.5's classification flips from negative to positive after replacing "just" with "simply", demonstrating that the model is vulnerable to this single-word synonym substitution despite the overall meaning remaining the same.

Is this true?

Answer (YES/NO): YES